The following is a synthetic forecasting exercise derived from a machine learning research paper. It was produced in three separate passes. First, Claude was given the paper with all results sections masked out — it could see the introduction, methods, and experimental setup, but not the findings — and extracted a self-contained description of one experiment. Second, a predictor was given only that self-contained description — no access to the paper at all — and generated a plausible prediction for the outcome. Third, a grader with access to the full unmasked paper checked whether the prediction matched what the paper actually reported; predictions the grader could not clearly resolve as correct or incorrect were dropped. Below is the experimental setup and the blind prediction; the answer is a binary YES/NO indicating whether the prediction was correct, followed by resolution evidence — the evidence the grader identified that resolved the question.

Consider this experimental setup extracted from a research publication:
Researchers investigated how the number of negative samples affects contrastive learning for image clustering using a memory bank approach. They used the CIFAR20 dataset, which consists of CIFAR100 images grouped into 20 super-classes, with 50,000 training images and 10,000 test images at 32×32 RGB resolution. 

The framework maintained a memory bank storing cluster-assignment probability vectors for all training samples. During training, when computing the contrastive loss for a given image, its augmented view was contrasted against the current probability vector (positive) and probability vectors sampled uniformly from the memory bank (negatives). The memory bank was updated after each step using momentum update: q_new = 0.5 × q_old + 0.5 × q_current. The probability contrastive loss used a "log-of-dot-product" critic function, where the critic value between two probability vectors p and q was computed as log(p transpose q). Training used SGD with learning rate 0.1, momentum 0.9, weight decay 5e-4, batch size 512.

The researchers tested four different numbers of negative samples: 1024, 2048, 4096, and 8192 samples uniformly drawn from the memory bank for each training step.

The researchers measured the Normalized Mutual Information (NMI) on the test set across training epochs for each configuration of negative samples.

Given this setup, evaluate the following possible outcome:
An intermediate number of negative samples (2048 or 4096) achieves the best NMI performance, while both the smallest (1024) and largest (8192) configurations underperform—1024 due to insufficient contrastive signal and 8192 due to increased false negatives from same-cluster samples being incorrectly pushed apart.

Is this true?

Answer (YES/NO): NO